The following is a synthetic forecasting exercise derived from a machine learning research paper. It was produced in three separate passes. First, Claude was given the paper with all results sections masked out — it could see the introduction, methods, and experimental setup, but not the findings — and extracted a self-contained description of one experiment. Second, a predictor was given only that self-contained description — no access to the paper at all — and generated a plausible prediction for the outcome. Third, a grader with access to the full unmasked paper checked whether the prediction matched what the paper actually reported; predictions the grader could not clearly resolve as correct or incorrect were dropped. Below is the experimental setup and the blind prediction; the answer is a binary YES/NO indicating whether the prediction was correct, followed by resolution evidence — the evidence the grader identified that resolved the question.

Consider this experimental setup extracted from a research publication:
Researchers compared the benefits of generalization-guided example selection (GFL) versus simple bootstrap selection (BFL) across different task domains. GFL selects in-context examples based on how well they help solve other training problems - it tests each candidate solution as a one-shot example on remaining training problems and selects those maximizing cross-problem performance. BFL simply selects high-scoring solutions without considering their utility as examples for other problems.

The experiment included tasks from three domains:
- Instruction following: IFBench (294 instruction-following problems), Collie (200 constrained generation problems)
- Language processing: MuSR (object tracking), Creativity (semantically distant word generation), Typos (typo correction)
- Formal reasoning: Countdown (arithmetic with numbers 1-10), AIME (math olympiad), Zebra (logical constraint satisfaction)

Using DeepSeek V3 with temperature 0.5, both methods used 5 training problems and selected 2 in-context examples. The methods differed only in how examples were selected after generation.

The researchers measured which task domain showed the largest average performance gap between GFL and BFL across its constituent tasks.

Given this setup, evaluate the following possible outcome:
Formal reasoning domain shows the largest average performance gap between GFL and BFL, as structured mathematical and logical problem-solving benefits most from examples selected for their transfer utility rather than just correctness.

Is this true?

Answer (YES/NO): YES